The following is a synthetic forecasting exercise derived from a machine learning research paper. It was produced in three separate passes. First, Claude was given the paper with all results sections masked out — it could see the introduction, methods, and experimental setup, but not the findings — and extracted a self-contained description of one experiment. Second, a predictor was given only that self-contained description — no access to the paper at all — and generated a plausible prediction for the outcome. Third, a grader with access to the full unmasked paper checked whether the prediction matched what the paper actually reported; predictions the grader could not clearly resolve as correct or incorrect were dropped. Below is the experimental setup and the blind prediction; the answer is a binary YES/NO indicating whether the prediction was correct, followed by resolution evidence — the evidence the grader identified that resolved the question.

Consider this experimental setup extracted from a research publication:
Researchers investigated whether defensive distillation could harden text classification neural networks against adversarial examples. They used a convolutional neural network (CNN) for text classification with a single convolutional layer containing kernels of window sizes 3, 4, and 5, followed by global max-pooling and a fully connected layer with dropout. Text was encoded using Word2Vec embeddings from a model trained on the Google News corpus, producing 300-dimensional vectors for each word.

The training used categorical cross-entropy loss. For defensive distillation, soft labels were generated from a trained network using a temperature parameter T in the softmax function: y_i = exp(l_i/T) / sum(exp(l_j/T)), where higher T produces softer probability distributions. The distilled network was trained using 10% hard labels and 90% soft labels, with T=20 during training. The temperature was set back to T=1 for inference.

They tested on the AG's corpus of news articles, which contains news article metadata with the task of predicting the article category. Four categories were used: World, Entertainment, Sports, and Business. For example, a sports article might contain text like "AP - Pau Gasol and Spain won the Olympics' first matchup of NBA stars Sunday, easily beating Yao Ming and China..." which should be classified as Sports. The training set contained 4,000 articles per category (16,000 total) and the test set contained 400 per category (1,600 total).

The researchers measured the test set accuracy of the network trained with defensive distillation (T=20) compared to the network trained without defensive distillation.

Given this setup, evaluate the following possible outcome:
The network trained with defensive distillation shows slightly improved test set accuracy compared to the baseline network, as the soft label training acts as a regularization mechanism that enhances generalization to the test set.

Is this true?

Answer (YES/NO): NO